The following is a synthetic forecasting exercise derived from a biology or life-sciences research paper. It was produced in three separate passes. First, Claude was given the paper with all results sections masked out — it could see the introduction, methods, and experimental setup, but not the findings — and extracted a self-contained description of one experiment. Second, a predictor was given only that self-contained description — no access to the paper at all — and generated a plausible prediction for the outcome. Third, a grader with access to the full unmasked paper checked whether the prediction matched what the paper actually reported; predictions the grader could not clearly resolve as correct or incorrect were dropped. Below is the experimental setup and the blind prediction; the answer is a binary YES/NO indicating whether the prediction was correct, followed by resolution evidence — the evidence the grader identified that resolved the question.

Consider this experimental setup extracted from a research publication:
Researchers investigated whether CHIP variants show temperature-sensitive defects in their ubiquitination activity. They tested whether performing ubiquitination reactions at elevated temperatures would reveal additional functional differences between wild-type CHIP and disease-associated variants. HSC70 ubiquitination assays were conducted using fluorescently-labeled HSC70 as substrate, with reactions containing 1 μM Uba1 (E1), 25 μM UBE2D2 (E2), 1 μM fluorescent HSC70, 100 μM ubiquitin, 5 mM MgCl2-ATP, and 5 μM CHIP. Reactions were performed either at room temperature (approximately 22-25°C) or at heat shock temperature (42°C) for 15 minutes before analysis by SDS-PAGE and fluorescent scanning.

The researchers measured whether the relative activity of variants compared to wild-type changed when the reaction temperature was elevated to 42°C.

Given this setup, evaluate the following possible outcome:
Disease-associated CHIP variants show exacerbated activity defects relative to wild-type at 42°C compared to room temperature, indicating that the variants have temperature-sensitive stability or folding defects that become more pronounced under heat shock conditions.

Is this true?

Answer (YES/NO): YES